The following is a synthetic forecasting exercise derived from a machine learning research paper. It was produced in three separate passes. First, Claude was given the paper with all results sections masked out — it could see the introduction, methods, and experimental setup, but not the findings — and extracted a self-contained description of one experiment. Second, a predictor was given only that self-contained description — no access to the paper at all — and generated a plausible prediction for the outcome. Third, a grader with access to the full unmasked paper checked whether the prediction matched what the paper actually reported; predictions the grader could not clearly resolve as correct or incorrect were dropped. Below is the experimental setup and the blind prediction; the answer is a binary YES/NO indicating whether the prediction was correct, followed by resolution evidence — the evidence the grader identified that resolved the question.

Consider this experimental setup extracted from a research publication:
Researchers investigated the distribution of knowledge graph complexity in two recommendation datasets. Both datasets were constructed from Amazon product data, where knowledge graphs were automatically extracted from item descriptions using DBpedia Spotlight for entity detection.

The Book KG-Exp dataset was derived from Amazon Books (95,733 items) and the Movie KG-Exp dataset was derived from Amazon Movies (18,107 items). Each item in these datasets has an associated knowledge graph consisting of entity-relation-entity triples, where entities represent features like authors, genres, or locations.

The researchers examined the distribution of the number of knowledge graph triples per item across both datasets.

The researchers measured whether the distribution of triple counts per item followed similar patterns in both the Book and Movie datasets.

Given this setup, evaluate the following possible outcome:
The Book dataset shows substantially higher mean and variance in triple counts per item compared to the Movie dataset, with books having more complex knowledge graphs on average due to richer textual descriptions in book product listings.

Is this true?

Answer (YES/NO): NO